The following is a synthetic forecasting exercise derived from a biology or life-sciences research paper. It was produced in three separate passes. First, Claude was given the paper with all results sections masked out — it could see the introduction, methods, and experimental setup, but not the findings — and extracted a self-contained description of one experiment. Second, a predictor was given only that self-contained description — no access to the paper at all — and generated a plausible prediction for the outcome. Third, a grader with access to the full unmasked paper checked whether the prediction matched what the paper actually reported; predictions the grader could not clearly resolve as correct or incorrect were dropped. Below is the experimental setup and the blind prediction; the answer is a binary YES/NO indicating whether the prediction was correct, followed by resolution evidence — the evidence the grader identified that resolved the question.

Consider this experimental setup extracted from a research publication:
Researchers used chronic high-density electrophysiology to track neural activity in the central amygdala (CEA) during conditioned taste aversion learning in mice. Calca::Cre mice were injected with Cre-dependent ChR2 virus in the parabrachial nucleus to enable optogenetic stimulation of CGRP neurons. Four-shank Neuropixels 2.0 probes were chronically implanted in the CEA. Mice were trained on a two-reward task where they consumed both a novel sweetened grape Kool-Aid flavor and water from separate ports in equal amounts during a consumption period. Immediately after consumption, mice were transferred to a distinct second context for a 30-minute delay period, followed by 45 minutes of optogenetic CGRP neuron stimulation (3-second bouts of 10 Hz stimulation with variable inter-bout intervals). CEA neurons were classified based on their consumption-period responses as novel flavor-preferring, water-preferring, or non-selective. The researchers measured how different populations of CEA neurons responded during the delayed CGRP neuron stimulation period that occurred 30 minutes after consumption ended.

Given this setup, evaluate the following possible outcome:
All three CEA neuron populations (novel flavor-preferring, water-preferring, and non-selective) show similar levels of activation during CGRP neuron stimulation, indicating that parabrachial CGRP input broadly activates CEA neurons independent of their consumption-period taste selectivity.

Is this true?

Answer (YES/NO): NO